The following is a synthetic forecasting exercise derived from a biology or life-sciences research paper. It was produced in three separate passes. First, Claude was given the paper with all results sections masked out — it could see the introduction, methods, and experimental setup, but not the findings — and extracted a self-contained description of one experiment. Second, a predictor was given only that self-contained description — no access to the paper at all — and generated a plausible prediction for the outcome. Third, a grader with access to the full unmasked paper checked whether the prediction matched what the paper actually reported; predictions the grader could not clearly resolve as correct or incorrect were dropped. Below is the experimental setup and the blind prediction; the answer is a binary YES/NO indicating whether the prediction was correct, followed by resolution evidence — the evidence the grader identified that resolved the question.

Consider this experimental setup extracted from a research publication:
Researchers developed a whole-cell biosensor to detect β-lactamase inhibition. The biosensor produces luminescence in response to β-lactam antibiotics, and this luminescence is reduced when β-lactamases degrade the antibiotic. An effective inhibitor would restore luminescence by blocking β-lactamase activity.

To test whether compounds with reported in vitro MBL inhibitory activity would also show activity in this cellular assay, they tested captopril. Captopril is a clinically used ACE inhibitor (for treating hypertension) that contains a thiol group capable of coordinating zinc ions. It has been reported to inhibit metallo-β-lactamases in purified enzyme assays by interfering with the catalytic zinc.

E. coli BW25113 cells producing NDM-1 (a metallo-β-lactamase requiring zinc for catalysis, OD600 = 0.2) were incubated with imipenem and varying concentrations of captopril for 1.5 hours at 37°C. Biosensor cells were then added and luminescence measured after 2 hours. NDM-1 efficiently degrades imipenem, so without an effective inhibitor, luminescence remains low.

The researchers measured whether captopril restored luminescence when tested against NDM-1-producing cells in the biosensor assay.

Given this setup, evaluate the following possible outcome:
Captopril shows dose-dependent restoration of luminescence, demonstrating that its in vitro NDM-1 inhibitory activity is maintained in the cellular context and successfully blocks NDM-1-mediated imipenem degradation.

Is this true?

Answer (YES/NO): NO